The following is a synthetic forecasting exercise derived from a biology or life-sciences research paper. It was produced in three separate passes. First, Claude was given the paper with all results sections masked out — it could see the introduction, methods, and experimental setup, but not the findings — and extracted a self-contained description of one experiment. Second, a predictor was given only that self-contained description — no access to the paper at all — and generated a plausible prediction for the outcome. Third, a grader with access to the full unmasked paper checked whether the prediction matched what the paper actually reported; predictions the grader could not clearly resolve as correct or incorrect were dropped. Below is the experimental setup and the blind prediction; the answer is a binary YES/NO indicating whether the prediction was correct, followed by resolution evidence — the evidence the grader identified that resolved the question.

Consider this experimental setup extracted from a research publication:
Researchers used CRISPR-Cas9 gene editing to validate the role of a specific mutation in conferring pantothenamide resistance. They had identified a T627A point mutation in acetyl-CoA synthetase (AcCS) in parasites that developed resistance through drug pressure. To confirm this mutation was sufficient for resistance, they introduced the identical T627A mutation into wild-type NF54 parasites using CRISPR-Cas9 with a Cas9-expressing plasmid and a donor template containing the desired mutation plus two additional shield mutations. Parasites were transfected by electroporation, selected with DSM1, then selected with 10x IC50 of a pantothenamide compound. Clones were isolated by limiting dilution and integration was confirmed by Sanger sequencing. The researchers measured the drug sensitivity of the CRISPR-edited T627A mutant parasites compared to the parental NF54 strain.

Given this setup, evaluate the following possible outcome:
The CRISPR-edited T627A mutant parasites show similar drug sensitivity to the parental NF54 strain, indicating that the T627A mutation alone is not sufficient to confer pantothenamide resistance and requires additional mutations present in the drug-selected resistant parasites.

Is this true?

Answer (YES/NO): NO